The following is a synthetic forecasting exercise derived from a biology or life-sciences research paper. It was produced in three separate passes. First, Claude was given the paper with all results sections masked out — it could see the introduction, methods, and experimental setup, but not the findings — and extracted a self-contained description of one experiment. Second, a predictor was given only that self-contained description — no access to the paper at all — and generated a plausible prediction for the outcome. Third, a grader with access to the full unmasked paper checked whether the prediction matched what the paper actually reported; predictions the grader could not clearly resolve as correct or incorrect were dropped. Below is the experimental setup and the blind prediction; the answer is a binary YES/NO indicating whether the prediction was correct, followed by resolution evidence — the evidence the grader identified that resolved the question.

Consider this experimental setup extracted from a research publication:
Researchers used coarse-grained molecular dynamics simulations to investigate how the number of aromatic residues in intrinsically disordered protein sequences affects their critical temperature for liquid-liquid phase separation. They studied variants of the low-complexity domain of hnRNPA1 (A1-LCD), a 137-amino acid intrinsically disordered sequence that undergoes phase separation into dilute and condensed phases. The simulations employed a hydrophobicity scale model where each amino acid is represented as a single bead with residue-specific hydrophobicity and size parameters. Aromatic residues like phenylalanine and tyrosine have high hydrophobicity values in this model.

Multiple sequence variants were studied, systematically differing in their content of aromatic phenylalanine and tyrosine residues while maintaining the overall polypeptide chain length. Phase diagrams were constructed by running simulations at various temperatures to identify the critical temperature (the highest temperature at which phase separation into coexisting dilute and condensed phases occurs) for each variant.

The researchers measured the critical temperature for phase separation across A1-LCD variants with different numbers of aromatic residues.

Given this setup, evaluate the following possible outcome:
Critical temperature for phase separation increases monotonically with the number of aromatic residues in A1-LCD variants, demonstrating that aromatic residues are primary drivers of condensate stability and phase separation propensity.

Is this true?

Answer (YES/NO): YES